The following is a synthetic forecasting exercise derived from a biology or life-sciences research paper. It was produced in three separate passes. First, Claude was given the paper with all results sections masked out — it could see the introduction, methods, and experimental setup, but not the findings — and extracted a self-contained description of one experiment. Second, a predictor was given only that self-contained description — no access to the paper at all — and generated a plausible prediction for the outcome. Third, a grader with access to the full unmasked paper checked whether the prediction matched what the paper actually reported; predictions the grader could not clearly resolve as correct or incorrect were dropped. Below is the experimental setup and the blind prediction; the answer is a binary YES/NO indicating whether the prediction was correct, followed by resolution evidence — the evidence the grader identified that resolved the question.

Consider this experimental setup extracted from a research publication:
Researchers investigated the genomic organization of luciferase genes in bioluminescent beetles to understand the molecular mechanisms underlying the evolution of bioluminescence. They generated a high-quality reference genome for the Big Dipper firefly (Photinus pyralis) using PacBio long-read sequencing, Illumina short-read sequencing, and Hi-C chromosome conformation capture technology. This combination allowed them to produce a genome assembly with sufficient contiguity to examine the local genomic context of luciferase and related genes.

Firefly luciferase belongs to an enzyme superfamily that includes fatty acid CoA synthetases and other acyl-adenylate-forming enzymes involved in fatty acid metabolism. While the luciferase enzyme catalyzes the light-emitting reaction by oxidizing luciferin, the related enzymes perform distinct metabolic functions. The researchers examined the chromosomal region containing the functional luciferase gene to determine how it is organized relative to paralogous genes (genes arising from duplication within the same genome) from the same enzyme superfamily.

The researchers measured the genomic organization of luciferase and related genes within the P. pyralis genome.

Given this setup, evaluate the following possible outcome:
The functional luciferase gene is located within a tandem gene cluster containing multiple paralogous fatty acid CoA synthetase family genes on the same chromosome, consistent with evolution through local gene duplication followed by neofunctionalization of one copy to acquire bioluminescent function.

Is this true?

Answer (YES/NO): YES